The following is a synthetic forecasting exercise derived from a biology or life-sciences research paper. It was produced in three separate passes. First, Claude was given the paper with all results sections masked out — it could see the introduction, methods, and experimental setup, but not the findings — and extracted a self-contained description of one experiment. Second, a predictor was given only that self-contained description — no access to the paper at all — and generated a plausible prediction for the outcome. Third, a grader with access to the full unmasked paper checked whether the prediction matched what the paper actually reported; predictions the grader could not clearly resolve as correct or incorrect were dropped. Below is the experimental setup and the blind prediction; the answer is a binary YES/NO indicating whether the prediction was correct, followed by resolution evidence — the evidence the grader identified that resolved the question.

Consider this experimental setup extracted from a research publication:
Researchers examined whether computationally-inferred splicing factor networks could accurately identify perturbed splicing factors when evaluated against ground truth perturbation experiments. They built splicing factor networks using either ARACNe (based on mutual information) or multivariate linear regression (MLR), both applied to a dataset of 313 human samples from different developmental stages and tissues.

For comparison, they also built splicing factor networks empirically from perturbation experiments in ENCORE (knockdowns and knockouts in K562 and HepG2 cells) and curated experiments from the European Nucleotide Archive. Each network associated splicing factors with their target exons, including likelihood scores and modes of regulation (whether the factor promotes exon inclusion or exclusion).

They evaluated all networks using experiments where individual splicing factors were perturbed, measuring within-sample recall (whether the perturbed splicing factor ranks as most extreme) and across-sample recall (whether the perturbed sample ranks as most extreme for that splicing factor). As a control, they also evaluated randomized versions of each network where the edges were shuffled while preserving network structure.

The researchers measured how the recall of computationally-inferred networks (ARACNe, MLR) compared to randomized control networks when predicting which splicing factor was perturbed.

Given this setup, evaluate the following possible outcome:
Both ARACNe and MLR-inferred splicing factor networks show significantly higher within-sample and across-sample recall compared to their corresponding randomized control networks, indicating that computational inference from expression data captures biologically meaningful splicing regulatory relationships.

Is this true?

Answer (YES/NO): NO